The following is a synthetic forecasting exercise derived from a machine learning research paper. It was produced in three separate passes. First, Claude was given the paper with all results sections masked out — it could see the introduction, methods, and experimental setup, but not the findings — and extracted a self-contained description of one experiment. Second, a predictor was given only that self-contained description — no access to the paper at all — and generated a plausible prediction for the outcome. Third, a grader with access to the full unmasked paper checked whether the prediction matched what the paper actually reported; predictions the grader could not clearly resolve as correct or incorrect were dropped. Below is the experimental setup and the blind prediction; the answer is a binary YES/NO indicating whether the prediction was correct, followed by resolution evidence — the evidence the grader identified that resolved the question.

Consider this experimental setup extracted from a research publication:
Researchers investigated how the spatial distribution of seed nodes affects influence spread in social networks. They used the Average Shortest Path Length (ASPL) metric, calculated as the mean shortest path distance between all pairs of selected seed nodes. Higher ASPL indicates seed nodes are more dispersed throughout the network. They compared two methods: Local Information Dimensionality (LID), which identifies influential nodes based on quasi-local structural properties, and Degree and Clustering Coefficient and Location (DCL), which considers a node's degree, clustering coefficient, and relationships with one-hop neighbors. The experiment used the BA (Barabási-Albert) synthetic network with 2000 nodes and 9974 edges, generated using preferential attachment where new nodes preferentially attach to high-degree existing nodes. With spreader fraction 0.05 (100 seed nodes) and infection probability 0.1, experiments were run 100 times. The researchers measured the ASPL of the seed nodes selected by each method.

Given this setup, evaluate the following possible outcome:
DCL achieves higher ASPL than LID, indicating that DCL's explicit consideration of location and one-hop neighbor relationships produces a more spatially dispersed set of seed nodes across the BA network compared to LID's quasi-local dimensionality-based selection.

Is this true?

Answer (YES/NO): YES